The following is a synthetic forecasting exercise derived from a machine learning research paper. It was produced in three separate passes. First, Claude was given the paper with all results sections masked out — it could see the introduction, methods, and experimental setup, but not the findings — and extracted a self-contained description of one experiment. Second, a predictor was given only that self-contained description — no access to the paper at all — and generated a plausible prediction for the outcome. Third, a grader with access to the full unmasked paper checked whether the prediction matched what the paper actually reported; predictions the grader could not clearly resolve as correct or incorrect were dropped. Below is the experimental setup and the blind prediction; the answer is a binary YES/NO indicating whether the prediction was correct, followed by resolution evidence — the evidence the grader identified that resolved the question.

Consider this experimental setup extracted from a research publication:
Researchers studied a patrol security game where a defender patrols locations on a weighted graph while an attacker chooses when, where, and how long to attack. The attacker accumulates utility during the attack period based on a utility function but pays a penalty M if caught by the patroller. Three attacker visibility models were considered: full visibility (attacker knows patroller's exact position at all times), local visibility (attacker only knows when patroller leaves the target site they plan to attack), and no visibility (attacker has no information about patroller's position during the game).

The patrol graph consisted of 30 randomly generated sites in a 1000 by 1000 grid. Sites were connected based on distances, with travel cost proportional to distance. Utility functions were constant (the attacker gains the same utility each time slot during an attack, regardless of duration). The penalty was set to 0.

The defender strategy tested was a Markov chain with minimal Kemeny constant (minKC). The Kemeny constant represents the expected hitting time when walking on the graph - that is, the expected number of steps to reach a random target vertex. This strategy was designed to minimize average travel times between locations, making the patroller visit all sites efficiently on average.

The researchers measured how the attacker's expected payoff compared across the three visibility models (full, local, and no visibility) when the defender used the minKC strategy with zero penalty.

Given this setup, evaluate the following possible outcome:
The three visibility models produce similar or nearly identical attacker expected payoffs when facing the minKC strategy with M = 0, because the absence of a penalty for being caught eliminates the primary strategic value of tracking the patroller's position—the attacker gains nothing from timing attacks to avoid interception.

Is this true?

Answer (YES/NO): NO